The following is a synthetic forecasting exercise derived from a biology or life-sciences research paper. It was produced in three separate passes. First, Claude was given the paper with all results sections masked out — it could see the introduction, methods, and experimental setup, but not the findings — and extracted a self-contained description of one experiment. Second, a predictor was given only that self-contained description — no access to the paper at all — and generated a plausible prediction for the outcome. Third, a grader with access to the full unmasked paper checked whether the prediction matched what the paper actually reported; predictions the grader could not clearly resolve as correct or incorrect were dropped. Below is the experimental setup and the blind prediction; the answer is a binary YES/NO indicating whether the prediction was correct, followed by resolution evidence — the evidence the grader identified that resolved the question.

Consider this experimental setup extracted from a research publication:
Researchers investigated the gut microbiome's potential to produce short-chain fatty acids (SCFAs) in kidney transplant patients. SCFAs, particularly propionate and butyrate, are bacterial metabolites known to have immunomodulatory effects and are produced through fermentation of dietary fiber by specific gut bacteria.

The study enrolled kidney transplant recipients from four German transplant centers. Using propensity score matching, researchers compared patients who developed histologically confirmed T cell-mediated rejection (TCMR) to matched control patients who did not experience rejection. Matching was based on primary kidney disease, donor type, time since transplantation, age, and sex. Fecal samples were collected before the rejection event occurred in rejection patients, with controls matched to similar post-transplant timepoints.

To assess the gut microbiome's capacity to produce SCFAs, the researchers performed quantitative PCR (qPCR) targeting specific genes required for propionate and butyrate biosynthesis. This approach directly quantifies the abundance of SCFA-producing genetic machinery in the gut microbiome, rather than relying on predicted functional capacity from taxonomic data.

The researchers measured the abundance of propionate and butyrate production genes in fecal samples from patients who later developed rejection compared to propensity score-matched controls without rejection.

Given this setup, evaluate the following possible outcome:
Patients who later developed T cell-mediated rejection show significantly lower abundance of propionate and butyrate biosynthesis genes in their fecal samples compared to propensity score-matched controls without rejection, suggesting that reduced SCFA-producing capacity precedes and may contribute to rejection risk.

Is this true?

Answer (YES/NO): YES